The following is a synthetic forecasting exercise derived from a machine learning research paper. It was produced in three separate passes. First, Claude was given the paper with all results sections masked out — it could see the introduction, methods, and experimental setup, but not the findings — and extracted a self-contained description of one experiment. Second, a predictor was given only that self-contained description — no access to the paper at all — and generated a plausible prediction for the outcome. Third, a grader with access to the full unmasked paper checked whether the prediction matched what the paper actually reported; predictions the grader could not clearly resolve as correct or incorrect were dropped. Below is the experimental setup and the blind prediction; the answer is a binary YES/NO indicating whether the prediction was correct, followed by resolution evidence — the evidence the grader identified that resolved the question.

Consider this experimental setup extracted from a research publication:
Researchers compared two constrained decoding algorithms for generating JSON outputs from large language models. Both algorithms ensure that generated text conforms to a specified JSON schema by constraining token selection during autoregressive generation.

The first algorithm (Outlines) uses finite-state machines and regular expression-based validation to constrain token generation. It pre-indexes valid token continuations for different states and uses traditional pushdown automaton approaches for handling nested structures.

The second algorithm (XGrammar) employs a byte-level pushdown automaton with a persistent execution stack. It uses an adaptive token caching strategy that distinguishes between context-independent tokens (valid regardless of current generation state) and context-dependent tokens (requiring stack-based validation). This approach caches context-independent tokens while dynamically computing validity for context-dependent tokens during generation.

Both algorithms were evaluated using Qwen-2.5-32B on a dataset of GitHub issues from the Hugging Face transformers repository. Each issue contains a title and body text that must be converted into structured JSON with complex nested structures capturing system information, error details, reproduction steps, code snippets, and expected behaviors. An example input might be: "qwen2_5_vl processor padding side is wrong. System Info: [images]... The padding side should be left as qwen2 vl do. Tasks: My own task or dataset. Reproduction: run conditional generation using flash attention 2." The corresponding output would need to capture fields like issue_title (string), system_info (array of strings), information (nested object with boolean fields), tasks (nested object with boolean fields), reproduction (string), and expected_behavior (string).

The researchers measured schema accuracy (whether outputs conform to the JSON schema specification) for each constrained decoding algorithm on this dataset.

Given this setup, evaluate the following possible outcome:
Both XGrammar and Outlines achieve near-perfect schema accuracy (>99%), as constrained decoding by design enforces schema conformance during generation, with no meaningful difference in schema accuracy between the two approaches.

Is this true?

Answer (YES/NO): NO